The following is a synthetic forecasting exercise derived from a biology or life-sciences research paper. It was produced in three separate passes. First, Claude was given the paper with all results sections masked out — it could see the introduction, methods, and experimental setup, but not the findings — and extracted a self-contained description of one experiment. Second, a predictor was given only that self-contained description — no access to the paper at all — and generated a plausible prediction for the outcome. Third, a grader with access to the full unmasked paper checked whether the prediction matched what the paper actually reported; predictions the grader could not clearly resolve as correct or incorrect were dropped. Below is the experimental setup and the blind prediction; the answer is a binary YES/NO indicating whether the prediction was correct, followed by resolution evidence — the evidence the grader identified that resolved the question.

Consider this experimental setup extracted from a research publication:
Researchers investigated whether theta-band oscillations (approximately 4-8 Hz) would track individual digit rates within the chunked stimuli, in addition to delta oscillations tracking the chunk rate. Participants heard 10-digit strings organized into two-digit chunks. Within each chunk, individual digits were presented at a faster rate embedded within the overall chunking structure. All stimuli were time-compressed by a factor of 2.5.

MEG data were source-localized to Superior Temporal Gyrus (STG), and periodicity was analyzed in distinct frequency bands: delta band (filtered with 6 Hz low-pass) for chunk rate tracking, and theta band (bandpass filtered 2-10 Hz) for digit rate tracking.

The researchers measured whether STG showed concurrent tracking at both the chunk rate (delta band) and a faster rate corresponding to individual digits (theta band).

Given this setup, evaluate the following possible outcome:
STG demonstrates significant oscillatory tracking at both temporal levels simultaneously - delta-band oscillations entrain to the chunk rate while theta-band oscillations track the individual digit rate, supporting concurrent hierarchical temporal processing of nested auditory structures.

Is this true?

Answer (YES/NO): YES